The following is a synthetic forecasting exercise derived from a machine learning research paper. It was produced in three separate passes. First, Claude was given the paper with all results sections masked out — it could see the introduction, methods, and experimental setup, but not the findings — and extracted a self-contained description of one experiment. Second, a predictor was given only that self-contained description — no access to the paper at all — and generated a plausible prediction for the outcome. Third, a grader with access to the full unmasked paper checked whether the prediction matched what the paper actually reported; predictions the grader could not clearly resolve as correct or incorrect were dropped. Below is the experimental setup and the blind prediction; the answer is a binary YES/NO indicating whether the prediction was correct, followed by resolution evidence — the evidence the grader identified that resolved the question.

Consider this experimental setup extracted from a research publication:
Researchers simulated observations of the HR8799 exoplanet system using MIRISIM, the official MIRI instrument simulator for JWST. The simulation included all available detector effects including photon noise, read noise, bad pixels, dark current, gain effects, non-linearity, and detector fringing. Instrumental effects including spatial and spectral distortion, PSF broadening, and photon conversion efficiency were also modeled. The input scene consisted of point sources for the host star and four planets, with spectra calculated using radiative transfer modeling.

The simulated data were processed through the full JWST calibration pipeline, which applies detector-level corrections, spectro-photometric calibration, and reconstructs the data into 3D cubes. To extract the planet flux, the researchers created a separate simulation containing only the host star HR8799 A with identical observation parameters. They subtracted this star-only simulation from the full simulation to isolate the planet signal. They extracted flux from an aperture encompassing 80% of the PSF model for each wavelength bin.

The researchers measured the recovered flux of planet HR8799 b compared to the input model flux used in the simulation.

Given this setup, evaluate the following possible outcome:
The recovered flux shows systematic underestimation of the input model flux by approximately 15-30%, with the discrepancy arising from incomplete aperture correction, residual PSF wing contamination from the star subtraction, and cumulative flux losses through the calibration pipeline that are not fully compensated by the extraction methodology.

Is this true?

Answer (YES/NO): NO